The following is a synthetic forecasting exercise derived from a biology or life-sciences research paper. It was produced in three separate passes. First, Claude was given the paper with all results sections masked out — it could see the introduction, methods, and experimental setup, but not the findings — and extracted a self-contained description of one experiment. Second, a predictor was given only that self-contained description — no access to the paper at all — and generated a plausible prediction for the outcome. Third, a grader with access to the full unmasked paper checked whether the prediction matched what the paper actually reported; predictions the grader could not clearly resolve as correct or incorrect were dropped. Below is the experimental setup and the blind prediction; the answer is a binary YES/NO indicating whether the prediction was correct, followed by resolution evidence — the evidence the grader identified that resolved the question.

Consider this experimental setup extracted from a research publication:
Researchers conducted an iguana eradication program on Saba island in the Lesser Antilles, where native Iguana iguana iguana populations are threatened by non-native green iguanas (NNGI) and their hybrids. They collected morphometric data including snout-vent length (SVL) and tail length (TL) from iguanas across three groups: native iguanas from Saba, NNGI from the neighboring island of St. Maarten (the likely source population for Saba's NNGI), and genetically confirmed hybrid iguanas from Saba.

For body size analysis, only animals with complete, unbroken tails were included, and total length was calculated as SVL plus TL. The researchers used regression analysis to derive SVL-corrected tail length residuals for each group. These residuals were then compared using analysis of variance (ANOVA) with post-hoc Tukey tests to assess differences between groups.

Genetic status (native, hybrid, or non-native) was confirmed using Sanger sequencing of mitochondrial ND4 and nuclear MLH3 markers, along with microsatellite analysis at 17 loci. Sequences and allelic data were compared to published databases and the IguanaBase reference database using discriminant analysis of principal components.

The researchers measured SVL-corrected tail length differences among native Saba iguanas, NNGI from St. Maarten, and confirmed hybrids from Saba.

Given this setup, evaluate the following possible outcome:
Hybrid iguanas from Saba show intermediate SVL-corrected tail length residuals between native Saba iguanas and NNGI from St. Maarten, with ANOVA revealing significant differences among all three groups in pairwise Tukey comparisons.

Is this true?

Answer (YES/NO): NO